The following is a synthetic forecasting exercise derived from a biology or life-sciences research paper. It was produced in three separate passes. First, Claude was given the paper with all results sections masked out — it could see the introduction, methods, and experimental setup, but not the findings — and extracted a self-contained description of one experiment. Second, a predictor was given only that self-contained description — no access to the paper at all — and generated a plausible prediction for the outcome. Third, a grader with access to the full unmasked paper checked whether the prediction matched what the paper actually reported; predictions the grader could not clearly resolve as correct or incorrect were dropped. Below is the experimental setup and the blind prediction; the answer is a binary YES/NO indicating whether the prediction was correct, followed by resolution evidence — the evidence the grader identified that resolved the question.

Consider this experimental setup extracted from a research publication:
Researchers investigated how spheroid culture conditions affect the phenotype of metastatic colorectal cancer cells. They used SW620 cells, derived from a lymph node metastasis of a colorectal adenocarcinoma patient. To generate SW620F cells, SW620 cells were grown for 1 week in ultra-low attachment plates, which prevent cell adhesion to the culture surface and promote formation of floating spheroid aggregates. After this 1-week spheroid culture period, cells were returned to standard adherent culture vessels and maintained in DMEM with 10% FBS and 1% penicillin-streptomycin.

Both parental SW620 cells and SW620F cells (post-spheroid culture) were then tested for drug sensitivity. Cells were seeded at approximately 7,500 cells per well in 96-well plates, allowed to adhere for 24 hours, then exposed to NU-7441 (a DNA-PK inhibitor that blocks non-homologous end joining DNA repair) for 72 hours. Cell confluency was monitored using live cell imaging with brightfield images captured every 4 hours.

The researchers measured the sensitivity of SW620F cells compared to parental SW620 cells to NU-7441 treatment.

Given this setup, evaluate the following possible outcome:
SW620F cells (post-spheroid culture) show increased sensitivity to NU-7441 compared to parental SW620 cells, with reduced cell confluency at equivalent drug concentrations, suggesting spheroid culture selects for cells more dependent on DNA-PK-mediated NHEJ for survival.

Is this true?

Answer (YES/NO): YES